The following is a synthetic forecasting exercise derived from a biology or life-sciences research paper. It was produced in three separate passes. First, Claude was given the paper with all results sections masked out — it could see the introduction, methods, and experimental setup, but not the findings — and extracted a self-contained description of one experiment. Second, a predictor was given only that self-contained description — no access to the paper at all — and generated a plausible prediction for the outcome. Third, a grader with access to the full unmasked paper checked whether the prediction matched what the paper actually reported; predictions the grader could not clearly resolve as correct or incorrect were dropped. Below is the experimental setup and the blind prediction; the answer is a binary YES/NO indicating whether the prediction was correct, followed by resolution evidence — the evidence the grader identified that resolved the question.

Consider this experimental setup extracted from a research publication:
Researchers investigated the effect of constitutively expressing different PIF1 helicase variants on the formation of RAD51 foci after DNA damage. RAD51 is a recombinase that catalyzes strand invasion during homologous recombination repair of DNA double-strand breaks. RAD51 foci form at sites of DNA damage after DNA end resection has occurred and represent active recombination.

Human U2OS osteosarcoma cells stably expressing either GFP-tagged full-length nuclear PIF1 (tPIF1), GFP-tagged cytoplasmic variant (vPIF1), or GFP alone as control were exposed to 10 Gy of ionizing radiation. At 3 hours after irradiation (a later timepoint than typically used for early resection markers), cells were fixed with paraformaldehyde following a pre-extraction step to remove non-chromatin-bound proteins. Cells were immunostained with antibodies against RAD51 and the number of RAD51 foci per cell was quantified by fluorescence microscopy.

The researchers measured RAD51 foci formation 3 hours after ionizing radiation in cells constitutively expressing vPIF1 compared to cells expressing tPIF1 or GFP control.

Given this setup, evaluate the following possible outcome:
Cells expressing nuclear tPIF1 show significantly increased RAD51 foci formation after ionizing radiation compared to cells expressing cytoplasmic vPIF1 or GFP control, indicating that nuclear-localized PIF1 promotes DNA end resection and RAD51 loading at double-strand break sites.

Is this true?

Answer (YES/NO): NO